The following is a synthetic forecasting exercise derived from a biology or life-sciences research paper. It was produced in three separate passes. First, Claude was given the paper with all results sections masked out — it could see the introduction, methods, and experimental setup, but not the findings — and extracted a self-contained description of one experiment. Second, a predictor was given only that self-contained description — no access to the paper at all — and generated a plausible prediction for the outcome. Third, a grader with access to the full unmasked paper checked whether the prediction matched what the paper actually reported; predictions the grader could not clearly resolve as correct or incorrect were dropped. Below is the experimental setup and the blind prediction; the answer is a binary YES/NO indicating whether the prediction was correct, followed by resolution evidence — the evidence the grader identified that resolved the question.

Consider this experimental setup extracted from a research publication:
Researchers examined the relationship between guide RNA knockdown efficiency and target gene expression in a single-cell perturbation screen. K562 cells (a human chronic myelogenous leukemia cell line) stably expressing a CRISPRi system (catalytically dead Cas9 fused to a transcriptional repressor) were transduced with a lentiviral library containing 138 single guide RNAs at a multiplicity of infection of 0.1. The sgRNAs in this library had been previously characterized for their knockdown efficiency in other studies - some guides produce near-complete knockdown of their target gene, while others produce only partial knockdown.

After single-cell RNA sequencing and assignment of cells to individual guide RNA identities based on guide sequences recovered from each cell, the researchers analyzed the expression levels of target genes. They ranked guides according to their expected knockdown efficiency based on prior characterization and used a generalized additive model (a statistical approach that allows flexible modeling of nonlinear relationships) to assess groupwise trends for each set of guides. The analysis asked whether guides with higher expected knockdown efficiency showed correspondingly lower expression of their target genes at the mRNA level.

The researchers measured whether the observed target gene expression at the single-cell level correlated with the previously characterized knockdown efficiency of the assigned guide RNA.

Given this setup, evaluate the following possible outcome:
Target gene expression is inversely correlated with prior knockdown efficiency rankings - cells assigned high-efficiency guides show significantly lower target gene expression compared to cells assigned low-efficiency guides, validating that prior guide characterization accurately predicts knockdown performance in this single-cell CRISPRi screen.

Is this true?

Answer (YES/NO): YES